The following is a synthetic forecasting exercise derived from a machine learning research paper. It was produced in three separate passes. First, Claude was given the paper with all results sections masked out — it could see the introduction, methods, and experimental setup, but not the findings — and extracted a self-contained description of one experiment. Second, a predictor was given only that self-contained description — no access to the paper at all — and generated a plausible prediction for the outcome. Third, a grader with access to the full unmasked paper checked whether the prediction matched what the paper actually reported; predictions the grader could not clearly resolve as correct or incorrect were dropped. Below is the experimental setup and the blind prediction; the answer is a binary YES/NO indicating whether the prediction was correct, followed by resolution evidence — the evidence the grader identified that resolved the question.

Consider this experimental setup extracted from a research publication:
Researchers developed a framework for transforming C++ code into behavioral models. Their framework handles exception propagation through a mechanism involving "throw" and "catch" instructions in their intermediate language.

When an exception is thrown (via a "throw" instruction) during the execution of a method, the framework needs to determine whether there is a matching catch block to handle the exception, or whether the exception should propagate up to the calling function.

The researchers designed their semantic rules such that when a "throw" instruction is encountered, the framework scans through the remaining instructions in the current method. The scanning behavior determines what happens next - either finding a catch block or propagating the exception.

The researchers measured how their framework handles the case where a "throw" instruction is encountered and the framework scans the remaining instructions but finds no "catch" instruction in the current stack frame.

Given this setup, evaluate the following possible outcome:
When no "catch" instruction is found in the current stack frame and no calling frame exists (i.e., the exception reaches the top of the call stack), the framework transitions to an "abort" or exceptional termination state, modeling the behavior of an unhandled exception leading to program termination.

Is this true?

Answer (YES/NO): NO